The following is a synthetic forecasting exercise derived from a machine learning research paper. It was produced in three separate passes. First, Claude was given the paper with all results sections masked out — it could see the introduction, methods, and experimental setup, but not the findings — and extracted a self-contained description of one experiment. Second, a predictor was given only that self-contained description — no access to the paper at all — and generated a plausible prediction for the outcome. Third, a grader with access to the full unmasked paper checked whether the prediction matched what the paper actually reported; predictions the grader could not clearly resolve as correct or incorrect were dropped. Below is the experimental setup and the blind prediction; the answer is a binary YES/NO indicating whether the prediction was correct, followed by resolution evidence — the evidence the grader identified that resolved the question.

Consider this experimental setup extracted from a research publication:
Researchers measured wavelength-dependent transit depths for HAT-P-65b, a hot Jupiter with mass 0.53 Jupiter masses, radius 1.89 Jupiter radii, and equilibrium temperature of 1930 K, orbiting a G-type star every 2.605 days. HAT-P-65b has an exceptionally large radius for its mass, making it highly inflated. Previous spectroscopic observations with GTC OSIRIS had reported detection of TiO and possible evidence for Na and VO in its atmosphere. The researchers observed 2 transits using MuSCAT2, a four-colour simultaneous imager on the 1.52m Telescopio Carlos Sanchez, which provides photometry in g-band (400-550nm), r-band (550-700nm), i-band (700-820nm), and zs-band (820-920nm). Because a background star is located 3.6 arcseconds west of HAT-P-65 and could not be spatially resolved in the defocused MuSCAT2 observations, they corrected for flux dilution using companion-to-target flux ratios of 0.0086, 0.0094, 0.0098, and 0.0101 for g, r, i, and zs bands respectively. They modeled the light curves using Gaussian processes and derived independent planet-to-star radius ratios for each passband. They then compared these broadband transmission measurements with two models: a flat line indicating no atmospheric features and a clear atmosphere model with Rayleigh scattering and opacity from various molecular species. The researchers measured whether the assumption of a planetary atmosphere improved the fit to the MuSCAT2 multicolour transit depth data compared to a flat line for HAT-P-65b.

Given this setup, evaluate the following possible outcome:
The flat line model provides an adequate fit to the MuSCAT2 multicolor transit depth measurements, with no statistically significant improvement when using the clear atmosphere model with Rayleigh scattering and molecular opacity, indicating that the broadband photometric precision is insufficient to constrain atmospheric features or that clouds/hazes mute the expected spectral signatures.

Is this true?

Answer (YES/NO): YES